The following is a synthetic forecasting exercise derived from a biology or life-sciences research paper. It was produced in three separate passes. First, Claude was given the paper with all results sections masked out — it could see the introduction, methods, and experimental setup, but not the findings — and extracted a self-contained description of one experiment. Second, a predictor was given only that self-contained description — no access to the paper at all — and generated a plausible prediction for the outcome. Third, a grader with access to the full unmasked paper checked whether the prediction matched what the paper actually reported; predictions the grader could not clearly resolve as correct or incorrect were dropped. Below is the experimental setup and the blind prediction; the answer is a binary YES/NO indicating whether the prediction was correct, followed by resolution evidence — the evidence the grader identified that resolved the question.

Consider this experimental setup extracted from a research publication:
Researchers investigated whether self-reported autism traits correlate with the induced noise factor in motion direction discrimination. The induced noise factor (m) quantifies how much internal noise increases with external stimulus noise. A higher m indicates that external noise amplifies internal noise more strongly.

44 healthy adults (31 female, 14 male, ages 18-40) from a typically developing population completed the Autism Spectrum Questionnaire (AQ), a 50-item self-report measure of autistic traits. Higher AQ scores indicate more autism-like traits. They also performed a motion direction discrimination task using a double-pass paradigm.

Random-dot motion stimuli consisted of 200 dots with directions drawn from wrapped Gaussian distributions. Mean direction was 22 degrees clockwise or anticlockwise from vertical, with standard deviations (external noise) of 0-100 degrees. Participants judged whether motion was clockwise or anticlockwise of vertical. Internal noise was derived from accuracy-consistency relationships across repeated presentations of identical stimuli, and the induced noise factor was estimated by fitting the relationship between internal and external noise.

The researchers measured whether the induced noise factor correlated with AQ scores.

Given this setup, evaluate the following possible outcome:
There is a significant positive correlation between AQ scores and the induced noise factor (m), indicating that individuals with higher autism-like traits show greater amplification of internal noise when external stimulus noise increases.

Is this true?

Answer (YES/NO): NO